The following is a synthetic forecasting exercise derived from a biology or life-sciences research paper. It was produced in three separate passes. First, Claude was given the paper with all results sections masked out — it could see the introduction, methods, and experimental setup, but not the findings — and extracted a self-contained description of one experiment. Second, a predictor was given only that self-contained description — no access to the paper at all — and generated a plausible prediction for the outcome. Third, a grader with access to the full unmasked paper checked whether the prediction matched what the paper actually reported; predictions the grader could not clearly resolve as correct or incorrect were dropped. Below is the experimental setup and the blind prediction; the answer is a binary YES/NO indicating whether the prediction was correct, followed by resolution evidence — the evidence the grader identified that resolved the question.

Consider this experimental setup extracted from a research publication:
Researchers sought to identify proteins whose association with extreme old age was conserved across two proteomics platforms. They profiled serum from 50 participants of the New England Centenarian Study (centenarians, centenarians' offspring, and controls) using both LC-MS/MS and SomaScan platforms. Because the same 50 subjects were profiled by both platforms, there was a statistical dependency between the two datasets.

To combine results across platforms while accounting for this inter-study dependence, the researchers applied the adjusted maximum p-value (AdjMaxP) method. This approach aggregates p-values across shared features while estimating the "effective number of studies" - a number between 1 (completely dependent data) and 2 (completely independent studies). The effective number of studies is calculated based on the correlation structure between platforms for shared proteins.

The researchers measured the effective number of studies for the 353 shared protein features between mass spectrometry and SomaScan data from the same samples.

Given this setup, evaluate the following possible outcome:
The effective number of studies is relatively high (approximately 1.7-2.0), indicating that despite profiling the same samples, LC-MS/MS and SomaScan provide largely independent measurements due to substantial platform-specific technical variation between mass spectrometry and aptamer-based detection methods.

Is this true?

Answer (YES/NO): YES